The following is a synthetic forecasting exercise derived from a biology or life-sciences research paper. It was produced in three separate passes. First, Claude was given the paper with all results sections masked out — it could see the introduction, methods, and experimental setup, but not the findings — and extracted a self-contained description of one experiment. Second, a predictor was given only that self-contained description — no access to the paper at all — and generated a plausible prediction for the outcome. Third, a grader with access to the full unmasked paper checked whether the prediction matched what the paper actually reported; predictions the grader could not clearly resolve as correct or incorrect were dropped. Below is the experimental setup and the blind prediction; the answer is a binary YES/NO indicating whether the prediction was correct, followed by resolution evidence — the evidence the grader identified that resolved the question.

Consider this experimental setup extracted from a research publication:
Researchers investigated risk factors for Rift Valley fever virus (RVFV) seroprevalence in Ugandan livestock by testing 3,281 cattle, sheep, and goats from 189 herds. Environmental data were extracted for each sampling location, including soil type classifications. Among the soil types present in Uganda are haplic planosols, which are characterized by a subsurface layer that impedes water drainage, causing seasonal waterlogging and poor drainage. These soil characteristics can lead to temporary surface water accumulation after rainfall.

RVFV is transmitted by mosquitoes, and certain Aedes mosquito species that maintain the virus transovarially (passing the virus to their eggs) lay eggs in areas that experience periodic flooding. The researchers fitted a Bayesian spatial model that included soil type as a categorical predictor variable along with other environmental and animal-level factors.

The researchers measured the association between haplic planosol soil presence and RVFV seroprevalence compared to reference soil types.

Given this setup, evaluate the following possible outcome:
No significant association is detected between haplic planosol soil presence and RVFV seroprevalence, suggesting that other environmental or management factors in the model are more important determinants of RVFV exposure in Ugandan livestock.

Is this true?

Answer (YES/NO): NO